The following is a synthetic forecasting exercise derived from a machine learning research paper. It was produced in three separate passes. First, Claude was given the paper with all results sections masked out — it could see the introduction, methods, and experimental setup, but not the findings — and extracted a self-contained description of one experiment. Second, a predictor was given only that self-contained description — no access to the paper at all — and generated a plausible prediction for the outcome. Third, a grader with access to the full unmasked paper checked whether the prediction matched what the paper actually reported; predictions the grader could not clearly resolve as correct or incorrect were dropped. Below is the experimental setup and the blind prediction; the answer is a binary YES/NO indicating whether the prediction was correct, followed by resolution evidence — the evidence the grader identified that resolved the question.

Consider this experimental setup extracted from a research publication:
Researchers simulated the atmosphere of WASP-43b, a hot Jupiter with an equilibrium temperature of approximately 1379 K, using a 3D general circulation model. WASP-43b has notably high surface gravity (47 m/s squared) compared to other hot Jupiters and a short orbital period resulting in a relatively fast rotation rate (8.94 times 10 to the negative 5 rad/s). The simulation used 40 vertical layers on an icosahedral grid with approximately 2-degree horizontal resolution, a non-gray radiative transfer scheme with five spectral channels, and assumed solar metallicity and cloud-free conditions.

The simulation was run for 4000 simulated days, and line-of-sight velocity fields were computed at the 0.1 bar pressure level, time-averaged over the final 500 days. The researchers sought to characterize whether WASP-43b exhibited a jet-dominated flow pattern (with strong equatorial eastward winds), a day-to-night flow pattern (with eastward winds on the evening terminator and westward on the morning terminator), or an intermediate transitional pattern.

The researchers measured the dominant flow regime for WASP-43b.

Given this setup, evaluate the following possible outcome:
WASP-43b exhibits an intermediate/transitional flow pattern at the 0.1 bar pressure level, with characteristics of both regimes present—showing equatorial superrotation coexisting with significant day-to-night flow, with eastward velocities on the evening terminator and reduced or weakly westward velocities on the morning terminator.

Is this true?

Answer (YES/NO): NO